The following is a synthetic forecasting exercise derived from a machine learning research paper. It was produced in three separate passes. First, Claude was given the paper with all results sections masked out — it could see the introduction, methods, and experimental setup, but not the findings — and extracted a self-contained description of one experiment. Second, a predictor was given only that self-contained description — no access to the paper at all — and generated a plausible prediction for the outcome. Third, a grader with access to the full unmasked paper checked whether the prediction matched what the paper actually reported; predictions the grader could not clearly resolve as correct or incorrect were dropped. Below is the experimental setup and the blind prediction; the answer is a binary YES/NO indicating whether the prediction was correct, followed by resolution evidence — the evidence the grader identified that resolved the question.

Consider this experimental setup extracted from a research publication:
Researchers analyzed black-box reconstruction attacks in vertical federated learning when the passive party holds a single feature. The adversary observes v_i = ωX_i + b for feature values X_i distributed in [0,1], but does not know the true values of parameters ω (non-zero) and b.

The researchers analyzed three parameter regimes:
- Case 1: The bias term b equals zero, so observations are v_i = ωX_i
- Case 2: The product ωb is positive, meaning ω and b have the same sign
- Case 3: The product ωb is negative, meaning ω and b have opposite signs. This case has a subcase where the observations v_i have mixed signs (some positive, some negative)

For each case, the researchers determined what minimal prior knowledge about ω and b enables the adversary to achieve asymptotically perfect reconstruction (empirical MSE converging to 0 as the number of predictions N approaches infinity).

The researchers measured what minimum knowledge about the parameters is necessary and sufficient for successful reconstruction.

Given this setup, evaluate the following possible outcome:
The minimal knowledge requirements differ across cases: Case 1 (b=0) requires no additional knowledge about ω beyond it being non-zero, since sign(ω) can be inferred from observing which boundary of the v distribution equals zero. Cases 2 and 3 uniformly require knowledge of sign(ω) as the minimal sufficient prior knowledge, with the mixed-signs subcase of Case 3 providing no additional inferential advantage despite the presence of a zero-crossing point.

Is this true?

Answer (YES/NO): NO